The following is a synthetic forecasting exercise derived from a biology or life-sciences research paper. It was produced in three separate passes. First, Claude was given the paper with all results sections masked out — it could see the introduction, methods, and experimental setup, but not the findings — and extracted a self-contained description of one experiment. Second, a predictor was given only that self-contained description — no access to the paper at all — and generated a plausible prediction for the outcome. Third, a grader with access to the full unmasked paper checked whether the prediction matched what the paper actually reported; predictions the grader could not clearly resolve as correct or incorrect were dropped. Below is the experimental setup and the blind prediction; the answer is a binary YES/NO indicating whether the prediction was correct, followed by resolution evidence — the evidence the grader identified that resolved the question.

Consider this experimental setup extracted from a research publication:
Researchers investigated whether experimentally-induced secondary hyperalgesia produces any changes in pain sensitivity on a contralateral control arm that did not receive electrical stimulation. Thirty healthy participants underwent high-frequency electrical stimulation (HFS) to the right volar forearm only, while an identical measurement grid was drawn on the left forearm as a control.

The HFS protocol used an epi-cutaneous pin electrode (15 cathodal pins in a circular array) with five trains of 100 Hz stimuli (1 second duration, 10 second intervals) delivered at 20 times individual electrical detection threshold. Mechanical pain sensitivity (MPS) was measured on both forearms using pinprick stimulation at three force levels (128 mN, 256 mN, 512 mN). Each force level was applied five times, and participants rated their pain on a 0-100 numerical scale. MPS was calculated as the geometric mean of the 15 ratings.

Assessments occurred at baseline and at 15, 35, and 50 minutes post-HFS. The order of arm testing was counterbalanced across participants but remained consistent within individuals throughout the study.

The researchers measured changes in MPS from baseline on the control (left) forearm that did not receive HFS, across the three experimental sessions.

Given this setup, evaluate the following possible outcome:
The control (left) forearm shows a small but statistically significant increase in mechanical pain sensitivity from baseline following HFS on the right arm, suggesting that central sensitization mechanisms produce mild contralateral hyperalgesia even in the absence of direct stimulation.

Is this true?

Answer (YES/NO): NO